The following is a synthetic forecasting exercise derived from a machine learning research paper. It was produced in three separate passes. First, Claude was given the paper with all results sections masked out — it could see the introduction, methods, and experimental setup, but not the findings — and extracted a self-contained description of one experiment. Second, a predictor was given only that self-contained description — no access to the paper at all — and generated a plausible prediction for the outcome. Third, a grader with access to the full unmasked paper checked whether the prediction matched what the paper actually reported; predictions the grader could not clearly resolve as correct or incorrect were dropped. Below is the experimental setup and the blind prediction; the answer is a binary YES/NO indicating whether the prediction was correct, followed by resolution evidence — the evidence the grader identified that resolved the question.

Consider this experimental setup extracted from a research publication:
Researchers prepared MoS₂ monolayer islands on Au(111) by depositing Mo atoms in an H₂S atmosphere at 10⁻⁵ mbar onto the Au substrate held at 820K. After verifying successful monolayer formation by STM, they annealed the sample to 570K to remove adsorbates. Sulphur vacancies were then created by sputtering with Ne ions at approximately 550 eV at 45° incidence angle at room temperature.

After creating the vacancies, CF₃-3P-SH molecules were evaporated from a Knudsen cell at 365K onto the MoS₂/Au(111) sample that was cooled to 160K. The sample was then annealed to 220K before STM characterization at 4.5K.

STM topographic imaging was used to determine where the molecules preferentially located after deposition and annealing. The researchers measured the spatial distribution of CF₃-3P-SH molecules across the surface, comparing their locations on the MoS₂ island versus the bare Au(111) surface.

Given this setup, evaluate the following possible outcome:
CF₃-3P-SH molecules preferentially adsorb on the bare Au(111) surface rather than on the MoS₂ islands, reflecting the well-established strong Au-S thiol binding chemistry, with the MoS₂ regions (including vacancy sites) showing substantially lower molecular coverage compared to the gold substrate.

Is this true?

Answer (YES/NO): YES